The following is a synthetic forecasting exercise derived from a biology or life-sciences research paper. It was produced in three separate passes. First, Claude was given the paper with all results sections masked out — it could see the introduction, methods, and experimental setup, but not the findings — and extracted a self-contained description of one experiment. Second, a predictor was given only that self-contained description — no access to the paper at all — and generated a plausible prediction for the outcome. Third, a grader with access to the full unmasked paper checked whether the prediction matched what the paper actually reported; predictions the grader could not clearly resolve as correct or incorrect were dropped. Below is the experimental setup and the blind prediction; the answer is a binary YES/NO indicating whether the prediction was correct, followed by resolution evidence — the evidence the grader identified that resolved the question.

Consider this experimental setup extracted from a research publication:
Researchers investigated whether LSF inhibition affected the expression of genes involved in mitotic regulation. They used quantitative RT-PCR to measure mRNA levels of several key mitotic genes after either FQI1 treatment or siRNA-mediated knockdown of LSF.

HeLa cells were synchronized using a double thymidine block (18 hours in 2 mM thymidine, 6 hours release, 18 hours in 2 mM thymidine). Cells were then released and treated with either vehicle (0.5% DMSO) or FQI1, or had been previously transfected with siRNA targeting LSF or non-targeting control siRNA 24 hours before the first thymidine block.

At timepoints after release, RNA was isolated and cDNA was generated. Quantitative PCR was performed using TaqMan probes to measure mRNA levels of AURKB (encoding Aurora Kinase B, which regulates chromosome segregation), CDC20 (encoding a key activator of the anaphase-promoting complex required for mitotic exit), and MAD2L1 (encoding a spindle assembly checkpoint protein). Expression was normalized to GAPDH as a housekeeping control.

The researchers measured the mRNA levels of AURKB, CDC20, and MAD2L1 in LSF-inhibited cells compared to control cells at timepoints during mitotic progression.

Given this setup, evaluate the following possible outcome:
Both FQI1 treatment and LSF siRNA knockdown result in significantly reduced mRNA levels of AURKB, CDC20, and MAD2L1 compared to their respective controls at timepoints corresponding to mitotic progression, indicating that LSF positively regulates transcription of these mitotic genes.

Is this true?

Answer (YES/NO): NO